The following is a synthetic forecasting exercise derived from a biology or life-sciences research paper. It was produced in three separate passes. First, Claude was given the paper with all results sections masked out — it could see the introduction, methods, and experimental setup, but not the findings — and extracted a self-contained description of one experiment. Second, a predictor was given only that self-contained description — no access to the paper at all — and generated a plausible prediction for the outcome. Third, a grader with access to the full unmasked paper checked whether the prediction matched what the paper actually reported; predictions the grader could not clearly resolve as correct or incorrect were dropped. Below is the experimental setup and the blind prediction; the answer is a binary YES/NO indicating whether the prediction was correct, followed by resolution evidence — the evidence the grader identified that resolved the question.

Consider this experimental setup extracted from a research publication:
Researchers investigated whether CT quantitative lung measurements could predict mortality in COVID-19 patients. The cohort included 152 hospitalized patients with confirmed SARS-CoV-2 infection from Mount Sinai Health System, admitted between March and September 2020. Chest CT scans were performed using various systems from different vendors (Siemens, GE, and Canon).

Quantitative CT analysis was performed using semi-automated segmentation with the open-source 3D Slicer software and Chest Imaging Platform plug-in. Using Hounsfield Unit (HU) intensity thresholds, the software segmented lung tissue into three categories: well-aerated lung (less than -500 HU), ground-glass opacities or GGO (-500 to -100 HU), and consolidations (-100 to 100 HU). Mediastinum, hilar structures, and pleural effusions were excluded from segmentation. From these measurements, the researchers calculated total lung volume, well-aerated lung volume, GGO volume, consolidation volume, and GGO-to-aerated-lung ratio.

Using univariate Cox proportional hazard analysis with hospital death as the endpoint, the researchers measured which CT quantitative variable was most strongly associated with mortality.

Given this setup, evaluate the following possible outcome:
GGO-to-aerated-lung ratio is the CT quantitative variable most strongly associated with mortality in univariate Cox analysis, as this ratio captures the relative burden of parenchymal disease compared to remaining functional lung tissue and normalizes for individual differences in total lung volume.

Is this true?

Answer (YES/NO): YES